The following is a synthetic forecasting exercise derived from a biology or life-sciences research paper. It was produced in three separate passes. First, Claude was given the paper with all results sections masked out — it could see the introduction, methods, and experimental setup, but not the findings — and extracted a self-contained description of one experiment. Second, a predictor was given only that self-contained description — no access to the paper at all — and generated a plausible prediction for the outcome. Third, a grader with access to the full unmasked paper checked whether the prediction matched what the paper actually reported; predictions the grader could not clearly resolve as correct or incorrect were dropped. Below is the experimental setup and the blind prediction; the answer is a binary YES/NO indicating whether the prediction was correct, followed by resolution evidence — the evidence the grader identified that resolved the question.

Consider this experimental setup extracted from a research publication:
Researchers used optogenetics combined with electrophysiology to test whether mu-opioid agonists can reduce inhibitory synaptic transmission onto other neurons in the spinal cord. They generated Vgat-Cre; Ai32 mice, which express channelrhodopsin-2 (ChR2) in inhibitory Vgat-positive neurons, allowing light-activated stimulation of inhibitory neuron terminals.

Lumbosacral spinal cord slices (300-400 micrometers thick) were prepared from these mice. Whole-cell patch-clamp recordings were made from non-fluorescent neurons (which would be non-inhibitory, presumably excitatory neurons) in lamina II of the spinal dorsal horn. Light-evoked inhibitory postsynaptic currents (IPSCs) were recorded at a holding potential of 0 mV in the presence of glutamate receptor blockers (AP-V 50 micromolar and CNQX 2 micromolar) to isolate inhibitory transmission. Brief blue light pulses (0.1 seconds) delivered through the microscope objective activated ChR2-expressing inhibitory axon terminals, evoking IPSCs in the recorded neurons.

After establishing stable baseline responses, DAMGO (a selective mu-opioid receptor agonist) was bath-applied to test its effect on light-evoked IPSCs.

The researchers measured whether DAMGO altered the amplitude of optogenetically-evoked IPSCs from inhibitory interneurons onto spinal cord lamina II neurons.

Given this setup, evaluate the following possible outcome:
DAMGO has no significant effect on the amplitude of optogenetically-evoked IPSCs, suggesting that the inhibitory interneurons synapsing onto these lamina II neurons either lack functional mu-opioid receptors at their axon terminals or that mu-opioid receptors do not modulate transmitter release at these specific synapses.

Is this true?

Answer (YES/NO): NO